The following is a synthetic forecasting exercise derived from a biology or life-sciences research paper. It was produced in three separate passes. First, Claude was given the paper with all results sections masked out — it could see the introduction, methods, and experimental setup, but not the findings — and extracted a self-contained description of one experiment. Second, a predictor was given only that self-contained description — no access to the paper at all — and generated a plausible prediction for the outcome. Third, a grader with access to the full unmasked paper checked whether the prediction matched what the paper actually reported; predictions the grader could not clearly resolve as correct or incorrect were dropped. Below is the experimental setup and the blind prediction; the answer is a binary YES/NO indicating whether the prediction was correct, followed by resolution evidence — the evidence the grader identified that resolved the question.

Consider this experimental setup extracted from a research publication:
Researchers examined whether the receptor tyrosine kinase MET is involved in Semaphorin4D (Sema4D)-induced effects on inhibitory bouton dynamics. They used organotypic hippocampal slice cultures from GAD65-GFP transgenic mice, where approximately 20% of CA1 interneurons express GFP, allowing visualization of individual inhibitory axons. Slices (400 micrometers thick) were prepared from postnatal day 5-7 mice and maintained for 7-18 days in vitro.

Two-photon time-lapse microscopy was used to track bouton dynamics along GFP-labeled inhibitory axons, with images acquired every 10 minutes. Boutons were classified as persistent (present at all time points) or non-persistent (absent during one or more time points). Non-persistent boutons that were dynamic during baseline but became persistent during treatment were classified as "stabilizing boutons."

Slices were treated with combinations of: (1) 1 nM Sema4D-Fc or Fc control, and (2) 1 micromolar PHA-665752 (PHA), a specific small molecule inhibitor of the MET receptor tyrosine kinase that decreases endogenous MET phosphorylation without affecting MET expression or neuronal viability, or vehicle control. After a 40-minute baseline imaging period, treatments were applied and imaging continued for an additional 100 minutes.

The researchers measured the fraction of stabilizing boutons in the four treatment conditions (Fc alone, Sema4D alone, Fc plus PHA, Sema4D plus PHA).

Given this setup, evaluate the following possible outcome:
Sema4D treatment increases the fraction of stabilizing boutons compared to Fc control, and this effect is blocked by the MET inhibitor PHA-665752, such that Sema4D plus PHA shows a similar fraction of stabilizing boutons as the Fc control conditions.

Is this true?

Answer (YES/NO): NO